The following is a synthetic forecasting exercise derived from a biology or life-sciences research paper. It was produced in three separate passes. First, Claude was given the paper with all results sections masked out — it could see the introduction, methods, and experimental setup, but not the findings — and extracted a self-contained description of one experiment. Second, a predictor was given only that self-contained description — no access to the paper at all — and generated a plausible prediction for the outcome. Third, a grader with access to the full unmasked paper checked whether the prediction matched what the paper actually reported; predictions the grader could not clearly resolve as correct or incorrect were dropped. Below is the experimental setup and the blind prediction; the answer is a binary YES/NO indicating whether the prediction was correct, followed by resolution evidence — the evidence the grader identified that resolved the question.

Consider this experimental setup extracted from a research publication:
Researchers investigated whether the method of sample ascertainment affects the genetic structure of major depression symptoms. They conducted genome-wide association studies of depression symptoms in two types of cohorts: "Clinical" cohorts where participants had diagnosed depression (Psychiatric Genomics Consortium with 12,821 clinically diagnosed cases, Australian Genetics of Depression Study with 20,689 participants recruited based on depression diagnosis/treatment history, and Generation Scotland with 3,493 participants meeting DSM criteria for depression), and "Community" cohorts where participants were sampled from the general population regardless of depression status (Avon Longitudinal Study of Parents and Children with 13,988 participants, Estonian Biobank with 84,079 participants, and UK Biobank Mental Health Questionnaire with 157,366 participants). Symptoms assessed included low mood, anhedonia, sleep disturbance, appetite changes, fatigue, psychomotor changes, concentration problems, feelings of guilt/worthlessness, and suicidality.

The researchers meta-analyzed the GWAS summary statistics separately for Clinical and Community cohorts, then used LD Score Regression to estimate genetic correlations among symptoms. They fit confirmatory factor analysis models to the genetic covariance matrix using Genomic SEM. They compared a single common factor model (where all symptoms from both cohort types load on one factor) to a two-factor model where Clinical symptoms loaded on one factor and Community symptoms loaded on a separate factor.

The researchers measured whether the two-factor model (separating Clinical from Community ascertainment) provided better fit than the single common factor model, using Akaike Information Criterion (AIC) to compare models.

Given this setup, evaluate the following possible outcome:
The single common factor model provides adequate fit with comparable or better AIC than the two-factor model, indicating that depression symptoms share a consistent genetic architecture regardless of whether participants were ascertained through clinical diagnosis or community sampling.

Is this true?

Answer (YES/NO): NO